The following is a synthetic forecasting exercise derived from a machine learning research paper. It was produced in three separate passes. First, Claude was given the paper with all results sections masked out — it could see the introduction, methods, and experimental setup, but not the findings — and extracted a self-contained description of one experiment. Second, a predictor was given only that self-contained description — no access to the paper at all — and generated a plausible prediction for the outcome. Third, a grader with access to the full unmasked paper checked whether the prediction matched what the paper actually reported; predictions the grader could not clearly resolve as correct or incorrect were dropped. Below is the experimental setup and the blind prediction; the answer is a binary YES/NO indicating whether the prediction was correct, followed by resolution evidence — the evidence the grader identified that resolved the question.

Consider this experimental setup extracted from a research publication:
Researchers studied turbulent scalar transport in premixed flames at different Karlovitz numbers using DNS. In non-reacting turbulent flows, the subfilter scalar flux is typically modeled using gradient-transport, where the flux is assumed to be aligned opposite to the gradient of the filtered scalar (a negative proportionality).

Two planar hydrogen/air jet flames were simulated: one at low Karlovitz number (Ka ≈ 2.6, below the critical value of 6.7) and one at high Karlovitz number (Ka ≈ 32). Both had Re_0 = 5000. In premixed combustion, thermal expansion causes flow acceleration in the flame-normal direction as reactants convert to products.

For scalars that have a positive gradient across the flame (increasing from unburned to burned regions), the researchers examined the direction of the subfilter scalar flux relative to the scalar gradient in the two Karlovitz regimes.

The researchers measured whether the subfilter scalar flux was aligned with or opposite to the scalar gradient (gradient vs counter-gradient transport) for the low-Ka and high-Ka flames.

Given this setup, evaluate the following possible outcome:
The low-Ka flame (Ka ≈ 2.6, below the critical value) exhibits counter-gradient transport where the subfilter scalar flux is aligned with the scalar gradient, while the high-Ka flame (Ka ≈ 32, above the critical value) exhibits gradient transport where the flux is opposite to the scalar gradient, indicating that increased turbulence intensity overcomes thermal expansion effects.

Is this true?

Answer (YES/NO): YES